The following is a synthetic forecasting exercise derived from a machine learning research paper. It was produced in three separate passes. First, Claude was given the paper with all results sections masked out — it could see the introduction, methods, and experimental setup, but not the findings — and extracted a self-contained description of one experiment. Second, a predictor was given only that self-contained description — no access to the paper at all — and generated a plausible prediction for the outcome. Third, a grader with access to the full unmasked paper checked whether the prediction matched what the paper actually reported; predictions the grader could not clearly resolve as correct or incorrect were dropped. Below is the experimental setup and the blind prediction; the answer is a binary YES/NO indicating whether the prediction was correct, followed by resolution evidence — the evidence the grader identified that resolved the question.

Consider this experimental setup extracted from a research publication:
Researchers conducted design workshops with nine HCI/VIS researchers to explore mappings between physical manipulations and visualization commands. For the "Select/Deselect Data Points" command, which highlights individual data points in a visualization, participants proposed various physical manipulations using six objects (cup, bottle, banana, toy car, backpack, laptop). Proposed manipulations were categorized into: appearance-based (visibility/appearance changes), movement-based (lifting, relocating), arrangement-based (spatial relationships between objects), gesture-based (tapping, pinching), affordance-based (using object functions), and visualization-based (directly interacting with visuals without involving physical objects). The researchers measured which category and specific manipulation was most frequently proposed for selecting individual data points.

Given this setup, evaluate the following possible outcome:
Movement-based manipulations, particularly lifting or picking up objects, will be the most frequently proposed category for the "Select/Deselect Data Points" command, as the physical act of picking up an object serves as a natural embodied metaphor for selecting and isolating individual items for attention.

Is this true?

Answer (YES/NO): NO